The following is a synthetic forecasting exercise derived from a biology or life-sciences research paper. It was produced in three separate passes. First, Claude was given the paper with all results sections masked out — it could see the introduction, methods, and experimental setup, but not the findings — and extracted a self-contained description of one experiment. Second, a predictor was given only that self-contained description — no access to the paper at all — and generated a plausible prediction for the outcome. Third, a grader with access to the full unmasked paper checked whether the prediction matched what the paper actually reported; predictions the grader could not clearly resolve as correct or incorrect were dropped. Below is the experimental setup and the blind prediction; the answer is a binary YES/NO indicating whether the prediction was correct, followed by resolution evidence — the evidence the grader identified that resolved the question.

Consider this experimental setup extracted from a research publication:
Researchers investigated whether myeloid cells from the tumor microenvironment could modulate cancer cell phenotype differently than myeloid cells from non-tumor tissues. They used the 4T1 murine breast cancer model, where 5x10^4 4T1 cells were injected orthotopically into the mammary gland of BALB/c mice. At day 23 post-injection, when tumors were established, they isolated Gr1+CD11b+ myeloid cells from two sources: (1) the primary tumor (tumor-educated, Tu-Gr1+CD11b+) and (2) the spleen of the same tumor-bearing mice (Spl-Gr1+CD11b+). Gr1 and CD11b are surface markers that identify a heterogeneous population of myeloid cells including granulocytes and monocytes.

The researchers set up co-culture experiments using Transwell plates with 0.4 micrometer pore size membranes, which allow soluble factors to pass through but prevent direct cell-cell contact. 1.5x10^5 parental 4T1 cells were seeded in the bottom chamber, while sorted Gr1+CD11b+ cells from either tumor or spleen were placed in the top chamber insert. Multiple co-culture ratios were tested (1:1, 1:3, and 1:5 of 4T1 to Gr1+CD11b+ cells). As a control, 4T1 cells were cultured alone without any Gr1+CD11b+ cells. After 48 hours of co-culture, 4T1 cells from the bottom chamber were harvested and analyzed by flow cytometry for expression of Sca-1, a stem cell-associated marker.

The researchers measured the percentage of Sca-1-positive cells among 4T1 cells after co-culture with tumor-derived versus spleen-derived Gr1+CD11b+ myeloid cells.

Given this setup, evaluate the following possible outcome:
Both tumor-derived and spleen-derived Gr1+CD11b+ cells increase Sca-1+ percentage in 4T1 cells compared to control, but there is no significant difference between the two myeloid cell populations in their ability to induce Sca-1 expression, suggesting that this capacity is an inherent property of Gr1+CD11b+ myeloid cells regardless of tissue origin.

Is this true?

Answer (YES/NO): NO